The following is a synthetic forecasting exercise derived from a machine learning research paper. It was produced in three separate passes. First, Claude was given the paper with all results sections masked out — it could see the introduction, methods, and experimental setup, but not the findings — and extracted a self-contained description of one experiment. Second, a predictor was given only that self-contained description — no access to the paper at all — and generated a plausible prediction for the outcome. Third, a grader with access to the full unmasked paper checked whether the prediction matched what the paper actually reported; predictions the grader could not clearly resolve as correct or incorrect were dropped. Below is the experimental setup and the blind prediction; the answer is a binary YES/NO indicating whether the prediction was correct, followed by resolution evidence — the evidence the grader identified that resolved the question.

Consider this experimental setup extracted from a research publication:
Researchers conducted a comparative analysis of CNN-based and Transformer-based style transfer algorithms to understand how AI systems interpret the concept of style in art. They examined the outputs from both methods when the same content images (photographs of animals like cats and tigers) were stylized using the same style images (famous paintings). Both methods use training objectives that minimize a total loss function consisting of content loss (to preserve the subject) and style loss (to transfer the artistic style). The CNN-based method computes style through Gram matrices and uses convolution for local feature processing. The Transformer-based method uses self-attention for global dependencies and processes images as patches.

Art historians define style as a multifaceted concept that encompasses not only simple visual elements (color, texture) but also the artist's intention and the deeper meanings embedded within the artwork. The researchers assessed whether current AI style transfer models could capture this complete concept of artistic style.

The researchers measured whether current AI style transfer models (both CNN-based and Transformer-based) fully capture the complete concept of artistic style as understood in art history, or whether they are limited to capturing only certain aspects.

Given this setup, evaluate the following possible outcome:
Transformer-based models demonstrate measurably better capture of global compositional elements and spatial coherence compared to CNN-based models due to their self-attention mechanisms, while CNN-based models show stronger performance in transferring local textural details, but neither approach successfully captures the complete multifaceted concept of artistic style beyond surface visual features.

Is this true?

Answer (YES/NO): NO